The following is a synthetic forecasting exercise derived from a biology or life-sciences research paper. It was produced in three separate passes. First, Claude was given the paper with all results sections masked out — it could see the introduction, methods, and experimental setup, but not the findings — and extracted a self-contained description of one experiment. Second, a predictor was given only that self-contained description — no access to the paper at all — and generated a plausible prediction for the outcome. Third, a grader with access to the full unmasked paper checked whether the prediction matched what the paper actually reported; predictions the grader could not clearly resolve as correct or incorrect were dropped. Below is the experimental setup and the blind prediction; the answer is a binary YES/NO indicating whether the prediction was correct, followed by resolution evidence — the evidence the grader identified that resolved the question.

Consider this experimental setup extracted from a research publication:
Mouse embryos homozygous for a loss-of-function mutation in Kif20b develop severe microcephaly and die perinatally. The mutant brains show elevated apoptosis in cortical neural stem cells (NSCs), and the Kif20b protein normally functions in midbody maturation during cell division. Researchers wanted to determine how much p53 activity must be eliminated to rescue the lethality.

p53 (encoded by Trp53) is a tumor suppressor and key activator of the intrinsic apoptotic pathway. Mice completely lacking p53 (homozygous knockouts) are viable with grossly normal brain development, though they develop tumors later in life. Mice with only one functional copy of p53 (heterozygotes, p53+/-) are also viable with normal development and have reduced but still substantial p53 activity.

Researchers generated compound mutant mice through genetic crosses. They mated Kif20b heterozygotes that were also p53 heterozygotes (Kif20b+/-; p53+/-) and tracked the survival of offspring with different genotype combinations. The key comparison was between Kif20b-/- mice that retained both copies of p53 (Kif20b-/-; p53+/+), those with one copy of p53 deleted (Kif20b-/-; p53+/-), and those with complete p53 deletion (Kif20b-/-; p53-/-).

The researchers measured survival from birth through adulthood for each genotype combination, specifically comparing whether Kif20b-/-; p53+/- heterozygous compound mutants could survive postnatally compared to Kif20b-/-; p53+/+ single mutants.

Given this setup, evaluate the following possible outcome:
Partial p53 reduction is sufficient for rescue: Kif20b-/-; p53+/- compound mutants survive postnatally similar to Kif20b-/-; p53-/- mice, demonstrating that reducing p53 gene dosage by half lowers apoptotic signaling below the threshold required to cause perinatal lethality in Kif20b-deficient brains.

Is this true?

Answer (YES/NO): YES